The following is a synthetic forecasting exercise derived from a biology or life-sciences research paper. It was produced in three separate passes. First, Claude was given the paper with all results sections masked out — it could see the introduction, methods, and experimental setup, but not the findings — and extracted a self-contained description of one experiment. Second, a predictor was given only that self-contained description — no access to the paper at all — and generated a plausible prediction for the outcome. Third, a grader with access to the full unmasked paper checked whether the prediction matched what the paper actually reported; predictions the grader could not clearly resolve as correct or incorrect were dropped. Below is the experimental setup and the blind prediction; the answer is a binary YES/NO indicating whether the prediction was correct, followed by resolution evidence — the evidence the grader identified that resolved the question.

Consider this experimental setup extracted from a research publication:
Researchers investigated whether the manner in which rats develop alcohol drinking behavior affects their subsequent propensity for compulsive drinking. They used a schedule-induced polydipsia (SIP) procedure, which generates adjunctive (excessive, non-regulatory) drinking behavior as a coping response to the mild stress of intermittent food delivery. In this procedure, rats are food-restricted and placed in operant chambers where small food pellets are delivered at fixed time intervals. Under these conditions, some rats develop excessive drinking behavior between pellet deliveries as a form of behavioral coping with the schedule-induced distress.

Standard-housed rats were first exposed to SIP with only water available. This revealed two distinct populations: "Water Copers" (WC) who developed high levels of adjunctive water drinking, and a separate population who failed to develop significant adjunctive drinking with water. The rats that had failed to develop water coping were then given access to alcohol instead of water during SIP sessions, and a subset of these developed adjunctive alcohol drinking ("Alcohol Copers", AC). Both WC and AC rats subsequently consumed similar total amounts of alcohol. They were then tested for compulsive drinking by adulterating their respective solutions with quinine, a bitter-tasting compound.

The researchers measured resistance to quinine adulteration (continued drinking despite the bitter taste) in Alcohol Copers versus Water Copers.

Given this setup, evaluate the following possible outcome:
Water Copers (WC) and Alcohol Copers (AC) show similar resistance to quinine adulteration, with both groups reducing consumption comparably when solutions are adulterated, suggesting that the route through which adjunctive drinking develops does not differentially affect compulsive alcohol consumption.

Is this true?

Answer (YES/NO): NO